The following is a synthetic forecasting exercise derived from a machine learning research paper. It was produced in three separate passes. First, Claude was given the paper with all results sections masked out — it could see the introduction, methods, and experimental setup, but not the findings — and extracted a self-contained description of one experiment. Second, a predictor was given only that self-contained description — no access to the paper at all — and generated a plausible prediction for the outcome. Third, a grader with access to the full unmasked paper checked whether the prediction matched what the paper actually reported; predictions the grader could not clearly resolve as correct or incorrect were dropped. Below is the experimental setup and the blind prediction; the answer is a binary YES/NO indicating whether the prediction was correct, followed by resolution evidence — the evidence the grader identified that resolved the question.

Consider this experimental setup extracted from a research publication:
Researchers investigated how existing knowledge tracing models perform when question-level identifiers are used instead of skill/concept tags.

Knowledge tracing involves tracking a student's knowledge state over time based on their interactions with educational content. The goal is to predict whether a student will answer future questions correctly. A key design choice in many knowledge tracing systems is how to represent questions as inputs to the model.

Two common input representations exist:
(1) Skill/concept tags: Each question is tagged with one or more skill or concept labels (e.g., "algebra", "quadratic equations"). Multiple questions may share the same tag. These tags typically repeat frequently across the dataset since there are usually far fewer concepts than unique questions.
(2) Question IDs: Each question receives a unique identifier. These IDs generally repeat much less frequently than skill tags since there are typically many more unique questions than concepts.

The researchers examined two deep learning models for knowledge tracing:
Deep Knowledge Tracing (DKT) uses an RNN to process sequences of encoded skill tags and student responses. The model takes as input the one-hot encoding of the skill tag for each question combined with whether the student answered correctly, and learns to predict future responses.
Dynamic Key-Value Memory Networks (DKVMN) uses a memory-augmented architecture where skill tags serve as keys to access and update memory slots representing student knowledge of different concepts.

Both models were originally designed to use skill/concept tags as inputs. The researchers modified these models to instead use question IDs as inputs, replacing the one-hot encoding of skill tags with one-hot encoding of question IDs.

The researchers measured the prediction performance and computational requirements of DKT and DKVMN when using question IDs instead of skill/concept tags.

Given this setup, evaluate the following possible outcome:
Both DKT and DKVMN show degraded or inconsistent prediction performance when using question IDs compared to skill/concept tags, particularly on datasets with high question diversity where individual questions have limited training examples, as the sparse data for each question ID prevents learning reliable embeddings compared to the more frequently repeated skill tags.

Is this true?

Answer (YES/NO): YES